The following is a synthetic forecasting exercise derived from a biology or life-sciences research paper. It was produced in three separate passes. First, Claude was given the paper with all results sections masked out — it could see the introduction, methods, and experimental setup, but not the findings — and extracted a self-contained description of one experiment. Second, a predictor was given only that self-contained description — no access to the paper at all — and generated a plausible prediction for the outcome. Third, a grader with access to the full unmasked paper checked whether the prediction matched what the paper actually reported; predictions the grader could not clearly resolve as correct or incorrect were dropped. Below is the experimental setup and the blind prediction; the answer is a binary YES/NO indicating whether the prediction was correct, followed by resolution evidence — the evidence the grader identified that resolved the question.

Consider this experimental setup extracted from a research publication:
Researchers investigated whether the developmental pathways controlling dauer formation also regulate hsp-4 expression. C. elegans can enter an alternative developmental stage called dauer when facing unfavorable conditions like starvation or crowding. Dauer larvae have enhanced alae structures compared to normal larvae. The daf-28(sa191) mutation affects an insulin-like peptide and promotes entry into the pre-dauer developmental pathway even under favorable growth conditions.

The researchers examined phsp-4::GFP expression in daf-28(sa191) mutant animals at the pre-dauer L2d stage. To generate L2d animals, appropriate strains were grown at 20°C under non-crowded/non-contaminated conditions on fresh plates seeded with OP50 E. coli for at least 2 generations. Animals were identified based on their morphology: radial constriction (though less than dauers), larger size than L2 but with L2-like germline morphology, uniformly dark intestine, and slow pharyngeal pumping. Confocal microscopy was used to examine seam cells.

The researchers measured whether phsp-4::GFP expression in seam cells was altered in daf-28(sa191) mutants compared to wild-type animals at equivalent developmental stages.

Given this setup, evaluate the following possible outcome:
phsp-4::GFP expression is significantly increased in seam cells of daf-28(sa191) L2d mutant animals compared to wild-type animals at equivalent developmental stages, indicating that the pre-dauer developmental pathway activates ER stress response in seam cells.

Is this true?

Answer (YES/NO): NO